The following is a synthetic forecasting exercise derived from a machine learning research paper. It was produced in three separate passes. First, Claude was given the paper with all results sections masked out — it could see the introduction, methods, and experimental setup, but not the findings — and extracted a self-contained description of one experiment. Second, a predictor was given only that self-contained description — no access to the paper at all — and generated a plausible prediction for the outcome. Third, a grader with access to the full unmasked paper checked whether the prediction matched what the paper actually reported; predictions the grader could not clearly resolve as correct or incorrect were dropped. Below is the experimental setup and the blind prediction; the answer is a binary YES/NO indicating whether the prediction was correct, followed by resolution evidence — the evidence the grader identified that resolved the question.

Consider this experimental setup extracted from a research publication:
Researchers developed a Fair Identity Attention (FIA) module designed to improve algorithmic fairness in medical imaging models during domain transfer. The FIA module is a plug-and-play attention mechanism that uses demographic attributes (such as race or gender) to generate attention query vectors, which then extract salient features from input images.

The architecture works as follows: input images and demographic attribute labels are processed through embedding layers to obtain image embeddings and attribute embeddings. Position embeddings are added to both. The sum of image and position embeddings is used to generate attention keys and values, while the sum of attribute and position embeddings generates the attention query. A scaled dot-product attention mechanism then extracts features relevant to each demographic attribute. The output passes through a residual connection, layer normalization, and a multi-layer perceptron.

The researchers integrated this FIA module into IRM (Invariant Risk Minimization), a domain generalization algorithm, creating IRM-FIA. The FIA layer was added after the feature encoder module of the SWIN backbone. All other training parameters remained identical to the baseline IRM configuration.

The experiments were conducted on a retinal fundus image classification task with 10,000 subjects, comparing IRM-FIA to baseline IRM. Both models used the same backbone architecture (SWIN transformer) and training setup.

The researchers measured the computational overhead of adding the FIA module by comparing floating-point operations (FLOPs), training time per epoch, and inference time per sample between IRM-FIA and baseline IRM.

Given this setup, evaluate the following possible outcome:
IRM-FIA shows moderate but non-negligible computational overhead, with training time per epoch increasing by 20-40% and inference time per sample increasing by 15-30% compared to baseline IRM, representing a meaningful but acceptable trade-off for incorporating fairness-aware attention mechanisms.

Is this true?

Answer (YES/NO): NO